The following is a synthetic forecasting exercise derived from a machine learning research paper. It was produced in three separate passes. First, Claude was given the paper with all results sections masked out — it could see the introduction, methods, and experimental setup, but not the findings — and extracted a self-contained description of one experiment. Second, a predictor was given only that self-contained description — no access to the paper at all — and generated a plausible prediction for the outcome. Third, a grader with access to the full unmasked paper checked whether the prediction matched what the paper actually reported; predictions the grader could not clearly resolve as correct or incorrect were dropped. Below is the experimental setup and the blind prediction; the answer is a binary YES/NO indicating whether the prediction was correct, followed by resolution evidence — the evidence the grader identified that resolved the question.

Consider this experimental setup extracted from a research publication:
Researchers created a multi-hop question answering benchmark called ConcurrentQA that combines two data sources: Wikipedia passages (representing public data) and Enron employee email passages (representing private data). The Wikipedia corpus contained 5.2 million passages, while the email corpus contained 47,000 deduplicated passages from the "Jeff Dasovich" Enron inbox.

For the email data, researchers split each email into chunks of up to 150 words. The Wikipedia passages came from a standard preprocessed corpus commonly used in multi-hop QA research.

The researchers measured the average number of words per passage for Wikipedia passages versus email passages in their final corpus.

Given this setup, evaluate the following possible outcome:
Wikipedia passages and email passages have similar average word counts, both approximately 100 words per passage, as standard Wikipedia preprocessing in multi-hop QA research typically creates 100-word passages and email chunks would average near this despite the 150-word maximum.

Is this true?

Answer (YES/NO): NO